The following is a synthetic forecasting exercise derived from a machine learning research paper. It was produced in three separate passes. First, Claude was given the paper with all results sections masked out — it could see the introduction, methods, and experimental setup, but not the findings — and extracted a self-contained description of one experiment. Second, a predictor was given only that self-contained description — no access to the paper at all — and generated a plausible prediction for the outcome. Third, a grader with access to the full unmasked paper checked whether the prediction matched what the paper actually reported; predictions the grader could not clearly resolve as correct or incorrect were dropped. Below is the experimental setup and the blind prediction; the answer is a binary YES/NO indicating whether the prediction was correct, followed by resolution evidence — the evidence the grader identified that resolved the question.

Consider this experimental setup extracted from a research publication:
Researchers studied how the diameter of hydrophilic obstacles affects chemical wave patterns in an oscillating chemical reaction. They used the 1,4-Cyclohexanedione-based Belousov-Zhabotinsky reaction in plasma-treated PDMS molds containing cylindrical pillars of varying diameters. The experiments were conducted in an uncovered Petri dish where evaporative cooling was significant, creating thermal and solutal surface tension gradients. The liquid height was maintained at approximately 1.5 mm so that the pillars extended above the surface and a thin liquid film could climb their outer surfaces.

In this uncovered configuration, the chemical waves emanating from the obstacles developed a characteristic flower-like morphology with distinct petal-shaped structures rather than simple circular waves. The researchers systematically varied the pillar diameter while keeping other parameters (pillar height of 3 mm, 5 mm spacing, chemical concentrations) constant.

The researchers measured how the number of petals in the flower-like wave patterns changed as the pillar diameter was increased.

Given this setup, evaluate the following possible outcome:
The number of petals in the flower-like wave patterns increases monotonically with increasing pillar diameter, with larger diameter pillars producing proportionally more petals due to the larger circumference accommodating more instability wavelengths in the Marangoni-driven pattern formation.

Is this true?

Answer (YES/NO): YES